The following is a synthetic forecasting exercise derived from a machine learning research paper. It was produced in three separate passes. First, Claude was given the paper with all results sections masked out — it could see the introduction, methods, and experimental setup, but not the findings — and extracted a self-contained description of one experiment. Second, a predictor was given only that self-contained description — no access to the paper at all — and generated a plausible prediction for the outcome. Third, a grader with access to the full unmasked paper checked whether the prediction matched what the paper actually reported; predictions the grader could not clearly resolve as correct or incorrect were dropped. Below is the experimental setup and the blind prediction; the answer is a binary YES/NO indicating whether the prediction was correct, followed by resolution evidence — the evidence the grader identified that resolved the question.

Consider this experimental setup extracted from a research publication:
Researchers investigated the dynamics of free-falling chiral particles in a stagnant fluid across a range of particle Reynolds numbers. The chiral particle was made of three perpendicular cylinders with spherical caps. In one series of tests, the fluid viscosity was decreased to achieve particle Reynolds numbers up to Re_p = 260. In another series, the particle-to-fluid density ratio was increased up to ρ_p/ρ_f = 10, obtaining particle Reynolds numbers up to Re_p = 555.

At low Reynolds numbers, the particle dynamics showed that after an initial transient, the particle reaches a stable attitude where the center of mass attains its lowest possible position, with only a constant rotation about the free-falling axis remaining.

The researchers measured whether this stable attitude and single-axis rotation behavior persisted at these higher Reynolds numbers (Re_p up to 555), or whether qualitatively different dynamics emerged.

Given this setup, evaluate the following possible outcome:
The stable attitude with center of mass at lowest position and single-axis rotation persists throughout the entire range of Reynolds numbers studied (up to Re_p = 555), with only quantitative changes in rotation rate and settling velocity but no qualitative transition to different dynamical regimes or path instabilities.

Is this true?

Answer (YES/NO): YES